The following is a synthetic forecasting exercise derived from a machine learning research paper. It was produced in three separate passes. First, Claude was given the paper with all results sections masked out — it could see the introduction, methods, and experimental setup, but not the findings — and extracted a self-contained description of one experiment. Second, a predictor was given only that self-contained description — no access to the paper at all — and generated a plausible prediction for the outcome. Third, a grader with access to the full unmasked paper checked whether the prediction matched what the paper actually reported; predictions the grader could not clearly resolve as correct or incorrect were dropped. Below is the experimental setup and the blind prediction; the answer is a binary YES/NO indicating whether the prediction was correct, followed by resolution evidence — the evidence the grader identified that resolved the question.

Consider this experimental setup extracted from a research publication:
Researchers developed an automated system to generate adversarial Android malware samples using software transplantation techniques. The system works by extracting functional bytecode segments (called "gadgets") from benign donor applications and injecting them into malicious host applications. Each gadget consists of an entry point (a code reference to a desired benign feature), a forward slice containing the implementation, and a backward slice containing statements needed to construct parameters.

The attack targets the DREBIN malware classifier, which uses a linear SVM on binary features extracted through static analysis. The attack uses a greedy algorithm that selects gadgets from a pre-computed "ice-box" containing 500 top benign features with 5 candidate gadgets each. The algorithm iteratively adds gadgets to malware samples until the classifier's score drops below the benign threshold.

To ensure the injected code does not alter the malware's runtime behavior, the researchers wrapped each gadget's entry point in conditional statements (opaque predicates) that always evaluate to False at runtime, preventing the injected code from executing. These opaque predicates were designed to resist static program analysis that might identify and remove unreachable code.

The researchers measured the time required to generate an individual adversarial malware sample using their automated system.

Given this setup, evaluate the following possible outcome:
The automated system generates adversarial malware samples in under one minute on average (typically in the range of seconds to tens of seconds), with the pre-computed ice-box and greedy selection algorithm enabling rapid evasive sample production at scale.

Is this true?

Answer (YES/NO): NO